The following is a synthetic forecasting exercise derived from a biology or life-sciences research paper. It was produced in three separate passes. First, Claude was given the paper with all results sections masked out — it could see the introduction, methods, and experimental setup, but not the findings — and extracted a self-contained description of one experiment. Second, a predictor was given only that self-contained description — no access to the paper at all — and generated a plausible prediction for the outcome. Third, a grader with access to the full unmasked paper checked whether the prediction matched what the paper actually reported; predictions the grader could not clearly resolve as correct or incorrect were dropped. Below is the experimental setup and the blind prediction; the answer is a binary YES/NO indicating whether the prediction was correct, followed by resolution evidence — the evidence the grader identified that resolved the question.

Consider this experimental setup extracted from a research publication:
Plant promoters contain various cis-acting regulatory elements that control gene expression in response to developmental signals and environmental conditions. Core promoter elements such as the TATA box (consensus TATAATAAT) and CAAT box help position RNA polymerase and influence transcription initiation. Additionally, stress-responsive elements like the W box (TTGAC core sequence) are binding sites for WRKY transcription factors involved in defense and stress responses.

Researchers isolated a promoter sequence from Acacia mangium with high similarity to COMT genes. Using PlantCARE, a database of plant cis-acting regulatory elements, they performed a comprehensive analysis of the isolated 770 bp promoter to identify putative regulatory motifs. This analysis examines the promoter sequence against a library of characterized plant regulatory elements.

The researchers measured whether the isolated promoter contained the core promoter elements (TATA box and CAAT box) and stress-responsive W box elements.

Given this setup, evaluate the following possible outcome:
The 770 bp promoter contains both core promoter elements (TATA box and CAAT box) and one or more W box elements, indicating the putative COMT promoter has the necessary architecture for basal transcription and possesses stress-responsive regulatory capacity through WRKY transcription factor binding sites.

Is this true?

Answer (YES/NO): YES